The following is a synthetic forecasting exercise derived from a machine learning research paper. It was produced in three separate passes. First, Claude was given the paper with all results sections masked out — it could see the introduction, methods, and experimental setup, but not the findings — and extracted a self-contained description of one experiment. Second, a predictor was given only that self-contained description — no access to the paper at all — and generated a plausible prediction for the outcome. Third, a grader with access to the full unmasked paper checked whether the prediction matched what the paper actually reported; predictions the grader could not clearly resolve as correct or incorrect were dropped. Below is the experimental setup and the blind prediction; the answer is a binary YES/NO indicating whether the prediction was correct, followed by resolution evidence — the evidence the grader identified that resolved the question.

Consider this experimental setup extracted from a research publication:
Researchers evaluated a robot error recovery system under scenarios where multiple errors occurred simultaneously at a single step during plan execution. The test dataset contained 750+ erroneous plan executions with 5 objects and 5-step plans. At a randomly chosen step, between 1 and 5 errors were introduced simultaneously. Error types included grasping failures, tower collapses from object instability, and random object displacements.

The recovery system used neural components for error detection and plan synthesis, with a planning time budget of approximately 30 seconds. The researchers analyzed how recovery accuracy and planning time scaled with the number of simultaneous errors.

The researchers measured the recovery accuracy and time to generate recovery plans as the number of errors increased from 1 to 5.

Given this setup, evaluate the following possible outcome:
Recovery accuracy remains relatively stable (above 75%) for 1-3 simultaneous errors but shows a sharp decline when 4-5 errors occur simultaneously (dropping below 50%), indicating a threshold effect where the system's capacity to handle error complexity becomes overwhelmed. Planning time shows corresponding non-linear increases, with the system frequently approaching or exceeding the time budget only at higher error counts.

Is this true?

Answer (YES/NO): NO